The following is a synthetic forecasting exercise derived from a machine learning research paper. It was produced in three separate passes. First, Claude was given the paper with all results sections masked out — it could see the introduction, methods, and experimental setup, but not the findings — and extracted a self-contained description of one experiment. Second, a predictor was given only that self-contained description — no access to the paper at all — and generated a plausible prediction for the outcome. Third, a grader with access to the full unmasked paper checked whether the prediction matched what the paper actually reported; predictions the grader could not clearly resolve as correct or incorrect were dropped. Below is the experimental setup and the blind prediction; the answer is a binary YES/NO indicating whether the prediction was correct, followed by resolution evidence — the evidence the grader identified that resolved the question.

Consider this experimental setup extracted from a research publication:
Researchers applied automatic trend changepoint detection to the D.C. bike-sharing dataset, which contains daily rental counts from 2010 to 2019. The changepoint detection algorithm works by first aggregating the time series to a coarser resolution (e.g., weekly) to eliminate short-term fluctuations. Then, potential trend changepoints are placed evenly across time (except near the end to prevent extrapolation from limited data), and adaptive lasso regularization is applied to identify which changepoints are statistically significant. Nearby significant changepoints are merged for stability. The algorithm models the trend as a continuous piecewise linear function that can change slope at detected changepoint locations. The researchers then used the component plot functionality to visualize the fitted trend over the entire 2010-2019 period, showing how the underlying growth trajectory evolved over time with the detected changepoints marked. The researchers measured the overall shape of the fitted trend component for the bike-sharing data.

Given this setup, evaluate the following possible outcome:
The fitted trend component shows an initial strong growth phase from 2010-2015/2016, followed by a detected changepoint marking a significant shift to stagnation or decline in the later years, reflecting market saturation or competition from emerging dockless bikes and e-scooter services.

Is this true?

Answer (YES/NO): NO